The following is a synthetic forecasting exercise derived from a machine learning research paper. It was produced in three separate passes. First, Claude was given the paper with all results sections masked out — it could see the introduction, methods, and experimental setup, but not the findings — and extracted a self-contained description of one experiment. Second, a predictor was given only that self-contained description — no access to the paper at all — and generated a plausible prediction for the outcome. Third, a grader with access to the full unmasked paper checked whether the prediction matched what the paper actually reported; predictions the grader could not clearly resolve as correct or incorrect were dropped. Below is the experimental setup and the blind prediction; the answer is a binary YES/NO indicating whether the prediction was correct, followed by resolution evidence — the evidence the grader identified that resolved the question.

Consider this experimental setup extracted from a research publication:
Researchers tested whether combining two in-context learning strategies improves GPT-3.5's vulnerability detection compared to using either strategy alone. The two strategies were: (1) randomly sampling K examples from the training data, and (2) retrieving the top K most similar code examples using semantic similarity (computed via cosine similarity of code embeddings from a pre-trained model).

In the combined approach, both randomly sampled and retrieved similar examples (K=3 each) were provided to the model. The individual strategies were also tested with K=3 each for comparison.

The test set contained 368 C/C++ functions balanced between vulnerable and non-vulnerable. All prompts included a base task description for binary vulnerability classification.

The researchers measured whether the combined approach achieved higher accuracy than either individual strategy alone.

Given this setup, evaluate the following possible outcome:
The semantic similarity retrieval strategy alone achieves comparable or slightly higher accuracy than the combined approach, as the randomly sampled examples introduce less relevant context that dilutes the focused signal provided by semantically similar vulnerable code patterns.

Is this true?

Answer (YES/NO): NO